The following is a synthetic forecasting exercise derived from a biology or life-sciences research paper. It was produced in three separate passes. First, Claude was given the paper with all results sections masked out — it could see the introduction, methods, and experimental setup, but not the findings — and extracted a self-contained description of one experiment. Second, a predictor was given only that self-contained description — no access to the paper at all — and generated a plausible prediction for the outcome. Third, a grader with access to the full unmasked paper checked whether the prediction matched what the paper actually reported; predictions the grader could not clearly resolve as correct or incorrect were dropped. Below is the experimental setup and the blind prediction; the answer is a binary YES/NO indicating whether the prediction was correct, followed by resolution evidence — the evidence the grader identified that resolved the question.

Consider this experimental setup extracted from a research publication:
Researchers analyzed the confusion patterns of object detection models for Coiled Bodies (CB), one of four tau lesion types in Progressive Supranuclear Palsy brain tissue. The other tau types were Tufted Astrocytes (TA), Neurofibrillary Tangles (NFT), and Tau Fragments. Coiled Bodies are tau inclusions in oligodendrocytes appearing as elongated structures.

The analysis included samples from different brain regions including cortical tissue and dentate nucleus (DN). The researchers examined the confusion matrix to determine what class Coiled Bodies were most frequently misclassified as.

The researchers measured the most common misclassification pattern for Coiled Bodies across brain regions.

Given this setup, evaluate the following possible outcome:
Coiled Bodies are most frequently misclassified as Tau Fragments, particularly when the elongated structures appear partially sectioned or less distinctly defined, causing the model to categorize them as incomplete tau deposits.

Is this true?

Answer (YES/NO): YES